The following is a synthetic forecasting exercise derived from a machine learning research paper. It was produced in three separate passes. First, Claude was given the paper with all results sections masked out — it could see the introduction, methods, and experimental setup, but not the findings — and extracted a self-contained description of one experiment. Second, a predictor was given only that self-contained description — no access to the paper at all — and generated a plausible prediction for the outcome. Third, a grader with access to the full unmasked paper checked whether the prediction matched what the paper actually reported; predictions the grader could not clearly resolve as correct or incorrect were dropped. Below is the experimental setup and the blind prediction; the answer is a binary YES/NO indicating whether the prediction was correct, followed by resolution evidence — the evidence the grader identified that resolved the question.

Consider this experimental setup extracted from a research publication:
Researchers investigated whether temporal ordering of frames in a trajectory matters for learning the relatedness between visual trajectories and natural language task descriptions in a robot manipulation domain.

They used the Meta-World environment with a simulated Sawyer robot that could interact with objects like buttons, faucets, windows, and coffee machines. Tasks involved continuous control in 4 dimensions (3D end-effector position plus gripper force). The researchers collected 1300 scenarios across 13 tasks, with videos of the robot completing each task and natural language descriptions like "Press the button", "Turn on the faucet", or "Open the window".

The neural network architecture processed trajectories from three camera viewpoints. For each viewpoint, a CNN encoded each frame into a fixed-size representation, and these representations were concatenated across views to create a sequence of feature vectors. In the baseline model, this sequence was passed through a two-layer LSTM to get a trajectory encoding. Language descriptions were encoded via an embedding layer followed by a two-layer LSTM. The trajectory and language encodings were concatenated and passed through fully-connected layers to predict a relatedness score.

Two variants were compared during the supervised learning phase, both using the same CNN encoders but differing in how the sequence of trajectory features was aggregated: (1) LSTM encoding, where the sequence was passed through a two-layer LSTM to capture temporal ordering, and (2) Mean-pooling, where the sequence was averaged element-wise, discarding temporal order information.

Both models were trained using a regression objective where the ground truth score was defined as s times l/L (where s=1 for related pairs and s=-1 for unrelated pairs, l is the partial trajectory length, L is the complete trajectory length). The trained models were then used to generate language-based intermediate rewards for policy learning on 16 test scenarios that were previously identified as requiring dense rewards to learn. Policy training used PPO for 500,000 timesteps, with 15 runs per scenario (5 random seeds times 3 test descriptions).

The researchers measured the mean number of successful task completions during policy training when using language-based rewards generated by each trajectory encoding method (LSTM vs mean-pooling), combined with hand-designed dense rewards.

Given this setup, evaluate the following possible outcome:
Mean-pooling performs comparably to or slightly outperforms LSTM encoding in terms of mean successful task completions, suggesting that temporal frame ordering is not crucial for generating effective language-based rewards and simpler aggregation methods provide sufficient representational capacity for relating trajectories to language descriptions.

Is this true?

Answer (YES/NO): NO